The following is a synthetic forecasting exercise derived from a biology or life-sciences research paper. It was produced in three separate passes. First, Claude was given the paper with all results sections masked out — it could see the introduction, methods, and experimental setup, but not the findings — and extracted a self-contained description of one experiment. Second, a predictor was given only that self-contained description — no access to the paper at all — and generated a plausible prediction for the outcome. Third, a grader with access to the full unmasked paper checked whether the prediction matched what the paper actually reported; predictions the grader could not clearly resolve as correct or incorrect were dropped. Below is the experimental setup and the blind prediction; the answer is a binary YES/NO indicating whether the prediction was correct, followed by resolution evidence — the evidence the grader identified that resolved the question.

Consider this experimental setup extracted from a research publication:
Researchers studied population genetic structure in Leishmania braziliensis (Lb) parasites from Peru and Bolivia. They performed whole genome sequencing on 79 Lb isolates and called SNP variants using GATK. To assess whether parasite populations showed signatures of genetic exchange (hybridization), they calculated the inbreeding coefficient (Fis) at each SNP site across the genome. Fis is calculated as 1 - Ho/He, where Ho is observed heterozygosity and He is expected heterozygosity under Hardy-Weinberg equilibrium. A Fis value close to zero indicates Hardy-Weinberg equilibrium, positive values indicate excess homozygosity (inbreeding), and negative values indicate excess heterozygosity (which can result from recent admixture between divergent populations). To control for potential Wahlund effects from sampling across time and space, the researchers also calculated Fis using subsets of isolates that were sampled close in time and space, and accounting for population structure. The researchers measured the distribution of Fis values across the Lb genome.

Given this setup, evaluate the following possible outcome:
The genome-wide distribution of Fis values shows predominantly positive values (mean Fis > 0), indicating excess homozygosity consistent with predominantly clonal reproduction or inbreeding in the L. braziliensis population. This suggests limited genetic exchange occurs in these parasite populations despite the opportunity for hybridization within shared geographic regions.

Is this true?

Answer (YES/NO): NO